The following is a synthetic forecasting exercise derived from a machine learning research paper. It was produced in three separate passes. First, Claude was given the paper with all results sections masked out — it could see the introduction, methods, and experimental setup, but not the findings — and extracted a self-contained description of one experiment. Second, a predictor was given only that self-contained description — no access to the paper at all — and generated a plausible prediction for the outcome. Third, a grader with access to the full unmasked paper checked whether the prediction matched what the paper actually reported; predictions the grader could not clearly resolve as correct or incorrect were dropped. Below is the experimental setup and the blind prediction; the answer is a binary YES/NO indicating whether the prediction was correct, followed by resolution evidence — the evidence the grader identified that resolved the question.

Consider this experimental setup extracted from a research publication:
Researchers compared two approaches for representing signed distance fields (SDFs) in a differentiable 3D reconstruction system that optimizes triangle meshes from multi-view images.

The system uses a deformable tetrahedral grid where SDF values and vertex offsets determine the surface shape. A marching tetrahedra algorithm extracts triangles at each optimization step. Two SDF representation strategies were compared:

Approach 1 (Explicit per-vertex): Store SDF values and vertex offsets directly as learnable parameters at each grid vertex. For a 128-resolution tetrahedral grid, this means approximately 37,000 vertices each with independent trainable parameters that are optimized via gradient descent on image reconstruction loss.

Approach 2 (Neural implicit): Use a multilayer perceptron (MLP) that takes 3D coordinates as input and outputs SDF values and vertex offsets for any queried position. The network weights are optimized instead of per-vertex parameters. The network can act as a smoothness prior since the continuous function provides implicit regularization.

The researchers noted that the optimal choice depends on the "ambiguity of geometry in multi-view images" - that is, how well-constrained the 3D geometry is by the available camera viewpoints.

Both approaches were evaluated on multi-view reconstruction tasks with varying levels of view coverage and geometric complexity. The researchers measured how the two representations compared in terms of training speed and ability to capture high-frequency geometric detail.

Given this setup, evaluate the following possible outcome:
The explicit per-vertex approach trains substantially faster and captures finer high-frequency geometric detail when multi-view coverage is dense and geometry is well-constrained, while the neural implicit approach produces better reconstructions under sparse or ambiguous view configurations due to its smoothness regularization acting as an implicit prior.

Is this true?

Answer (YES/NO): YES